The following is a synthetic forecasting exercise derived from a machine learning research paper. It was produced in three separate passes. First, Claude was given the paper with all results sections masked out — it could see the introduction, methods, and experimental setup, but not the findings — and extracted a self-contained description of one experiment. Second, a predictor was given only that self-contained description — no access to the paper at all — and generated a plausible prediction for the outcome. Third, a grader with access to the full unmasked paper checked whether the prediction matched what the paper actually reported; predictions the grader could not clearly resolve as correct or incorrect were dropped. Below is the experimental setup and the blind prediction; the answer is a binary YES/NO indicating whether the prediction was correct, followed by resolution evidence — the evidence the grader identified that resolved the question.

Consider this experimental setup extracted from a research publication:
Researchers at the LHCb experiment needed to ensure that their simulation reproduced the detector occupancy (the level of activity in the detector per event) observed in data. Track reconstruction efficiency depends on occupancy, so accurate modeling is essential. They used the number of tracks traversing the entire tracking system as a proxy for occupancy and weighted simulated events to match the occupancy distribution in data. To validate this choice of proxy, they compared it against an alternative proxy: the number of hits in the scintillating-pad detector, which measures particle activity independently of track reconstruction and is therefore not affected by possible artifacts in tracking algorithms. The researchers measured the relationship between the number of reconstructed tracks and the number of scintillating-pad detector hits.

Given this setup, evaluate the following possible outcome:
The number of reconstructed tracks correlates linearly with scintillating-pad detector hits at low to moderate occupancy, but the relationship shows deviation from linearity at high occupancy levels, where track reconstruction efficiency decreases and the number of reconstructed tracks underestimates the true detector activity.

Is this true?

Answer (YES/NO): NO